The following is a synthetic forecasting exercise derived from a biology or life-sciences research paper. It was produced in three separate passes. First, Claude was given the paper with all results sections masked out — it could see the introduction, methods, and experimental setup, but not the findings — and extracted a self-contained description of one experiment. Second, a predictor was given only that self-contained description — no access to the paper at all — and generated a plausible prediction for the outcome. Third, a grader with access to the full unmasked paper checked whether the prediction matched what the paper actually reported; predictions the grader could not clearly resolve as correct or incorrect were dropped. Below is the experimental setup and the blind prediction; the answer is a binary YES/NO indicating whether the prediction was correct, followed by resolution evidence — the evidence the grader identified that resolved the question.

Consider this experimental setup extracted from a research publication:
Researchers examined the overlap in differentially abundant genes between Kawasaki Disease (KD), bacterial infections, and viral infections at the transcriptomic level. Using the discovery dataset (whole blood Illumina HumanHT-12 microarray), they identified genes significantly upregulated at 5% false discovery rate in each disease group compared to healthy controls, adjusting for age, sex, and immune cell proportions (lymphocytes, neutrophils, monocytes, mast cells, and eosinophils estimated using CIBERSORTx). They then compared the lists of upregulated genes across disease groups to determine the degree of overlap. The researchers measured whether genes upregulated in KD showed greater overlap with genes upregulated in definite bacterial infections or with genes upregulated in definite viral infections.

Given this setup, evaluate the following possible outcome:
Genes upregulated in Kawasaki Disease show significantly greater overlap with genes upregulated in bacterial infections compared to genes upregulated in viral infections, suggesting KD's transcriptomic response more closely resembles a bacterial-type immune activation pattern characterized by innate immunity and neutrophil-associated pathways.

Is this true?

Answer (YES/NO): YES